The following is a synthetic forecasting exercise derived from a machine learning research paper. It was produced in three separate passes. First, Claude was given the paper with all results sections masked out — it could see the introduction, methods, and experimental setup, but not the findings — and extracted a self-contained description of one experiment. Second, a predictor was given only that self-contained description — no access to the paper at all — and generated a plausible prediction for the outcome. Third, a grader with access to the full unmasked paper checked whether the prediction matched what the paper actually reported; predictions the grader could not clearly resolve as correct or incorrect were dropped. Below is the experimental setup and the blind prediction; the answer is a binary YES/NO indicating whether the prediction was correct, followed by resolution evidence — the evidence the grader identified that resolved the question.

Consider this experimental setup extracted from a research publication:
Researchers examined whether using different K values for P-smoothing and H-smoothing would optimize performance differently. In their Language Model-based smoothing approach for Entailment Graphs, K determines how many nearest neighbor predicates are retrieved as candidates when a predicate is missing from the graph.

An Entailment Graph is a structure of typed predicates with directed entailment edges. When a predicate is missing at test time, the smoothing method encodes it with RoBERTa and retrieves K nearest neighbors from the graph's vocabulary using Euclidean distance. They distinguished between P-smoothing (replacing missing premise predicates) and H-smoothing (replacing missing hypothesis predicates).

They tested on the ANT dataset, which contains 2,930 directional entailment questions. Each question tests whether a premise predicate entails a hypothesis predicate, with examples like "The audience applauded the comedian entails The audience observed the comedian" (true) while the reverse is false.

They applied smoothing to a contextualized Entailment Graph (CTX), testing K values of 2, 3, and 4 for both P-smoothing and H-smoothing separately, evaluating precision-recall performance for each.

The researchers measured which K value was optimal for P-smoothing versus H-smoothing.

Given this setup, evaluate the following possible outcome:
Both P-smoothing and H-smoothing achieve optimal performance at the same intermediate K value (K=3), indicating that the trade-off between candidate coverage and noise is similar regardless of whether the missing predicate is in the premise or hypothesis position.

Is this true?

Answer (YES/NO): NO